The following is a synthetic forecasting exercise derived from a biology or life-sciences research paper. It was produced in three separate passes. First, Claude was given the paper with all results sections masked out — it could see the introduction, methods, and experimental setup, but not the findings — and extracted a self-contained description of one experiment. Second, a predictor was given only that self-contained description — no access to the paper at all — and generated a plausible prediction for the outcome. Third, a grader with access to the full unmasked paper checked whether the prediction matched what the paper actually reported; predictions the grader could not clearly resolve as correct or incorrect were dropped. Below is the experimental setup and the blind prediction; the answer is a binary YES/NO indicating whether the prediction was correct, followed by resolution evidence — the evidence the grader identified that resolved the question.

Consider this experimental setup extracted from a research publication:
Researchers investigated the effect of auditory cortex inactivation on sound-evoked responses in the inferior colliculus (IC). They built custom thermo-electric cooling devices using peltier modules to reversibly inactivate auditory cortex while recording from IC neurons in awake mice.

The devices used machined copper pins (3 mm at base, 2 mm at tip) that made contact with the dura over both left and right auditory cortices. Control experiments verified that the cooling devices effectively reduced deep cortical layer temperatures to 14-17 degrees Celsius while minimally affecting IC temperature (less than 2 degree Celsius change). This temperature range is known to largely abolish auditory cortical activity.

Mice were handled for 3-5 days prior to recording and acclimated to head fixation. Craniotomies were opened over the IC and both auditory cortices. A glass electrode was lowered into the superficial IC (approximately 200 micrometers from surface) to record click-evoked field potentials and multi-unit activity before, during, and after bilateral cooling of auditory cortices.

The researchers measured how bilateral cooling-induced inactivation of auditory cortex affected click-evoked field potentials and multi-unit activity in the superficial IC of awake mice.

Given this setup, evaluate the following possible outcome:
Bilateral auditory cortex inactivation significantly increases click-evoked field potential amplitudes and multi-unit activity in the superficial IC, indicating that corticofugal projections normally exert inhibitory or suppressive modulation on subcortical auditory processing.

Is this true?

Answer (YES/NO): NO